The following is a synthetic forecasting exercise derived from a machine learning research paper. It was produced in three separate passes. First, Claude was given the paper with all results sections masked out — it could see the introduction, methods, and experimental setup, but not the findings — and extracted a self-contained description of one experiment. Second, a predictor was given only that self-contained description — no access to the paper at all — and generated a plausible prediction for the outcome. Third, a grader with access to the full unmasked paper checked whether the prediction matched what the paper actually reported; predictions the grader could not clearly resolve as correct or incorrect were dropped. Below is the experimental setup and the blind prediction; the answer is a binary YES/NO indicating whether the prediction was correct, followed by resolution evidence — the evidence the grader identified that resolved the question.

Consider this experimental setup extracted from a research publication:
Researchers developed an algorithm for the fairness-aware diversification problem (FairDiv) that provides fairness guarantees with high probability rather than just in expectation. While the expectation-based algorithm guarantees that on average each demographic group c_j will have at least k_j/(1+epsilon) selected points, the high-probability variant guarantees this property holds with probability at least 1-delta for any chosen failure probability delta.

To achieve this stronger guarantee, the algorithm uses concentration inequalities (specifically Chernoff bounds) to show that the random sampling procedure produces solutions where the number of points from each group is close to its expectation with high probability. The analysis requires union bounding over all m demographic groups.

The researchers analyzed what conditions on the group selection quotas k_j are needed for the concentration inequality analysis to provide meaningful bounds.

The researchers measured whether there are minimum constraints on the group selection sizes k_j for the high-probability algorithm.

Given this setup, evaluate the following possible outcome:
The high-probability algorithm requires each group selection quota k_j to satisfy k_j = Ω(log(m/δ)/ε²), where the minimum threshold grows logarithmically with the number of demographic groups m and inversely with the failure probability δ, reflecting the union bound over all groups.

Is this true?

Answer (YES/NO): NO